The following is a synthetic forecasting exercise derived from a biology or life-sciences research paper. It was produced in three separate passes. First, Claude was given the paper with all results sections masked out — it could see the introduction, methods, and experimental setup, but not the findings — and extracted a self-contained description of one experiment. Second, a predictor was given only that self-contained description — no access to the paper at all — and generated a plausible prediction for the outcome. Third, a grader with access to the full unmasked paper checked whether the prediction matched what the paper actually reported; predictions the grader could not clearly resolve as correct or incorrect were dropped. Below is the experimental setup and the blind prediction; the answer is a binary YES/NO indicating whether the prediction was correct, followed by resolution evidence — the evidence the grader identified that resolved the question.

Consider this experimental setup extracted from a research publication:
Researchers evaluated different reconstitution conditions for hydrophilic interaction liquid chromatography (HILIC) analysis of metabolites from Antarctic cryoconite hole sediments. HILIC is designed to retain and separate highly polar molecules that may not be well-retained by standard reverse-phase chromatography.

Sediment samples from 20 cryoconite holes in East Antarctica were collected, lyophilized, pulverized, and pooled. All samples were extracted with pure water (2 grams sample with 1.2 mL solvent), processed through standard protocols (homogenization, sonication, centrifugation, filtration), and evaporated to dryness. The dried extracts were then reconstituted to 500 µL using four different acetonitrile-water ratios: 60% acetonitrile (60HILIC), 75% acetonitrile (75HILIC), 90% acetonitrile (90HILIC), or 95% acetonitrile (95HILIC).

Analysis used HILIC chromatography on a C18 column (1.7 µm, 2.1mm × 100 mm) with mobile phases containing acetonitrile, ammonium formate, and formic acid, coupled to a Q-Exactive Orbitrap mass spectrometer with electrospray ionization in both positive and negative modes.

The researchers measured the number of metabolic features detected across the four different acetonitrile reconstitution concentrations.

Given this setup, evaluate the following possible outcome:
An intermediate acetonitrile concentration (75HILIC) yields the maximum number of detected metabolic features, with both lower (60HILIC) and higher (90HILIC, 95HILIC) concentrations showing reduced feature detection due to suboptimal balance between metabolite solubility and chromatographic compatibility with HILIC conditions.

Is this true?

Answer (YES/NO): YES